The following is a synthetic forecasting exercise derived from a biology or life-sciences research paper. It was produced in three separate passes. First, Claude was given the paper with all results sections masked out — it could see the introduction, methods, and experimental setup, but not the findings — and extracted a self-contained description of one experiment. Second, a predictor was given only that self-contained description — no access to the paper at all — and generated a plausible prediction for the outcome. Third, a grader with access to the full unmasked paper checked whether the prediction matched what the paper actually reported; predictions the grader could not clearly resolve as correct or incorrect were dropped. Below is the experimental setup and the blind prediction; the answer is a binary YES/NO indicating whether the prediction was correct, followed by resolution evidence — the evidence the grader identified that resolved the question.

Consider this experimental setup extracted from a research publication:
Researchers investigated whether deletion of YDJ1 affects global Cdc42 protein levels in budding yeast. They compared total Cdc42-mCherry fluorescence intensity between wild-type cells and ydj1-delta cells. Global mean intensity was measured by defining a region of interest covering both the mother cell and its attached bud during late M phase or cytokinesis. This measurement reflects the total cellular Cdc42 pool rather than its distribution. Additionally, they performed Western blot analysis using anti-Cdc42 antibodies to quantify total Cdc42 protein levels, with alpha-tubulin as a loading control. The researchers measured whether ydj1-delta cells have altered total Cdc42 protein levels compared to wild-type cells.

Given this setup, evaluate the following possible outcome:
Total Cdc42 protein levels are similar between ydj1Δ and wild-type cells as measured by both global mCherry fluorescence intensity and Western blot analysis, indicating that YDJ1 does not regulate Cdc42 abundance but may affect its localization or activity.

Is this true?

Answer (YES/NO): NO